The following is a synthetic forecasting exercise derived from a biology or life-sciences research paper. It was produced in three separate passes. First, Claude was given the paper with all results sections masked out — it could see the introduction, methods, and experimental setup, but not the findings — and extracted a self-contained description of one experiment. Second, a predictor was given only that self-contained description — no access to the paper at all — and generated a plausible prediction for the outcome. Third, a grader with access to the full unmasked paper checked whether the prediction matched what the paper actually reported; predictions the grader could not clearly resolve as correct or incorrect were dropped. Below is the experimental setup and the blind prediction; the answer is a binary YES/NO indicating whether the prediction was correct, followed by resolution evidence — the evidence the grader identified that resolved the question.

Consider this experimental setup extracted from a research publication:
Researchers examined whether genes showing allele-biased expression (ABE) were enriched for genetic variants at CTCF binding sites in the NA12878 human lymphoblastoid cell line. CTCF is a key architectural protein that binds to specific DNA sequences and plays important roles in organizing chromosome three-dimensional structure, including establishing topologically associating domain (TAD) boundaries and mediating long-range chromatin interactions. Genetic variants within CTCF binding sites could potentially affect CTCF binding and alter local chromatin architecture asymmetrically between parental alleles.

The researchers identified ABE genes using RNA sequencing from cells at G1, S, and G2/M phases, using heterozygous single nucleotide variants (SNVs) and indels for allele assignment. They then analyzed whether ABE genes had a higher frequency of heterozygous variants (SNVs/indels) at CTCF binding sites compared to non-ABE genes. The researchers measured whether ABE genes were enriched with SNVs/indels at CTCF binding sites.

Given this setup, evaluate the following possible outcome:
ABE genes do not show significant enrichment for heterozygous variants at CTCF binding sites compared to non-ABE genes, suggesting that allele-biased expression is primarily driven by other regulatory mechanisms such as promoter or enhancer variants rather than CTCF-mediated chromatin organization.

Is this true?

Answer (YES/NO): NO